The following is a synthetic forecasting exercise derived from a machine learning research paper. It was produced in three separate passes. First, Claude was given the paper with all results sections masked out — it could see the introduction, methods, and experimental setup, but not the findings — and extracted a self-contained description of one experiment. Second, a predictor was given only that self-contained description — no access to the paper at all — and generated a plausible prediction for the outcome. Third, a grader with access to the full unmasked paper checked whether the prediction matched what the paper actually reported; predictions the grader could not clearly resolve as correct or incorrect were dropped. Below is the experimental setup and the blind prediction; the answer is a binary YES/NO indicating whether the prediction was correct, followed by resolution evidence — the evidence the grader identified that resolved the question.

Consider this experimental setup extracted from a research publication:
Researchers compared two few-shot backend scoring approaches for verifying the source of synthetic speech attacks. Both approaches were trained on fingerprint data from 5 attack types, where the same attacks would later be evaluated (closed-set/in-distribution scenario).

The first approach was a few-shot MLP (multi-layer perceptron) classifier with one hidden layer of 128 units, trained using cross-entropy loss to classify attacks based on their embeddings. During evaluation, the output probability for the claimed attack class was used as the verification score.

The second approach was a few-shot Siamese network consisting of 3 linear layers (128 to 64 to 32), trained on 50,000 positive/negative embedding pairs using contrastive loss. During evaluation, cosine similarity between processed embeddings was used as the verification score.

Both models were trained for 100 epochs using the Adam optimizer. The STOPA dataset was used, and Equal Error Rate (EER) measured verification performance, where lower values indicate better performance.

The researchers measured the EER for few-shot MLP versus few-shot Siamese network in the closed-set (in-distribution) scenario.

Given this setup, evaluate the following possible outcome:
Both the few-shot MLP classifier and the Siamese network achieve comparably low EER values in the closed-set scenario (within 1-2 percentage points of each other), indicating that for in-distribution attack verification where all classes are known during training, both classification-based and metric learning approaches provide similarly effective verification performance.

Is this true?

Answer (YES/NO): NO